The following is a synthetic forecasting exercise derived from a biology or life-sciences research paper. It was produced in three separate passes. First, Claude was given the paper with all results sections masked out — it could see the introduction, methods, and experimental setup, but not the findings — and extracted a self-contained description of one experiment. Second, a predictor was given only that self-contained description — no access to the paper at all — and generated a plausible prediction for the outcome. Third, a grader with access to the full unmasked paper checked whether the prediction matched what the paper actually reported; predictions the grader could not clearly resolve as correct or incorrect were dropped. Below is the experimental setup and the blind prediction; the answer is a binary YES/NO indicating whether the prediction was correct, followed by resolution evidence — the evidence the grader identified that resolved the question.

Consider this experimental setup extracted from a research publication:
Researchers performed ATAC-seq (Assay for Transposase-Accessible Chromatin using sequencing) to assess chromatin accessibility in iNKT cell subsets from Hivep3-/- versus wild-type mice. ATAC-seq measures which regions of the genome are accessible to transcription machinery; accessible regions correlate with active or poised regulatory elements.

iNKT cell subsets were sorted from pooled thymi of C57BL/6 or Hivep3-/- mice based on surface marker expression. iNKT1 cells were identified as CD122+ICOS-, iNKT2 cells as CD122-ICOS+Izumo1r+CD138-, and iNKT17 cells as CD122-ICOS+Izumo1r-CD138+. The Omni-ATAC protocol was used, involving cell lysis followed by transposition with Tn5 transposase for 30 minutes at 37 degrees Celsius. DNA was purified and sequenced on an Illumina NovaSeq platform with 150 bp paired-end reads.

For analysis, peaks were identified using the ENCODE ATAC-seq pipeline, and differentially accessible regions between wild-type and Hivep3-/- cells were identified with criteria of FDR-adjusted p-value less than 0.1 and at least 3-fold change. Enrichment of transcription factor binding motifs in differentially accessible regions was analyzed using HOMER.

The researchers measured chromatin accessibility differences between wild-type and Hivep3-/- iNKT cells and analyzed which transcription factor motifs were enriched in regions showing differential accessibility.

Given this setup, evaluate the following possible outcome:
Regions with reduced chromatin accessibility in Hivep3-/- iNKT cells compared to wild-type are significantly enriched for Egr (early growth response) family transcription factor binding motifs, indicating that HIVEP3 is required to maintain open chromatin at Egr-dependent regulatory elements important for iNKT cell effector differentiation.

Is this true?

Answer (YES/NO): NO